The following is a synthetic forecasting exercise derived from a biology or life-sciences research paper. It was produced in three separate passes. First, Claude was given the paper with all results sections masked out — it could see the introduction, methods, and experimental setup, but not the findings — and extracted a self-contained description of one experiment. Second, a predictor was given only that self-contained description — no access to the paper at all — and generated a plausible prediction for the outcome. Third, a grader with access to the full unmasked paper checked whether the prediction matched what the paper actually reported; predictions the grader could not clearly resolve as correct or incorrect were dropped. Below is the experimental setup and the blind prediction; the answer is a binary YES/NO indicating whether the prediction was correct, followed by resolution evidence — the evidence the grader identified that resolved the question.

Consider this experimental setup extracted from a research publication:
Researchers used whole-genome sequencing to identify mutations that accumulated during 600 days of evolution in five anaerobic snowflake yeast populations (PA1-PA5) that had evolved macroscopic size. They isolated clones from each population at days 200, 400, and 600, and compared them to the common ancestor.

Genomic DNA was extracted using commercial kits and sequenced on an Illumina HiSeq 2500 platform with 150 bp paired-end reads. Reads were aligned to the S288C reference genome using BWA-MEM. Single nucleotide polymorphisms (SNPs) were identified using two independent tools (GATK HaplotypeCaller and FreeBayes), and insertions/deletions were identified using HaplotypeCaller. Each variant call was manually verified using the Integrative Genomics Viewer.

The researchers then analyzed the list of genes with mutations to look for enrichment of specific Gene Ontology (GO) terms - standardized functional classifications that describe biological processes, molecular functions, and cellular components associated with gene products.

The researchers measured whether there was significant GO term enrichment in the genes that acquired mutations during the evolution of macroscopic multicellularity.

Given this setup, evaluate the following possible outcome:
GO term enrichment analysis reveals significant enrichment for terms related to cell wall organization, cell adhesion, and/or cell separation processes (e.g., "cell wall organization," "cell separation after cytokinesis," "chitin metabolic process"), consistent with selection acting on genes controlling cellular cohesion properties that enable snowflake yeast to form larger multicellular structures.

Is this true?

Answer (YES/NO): NO